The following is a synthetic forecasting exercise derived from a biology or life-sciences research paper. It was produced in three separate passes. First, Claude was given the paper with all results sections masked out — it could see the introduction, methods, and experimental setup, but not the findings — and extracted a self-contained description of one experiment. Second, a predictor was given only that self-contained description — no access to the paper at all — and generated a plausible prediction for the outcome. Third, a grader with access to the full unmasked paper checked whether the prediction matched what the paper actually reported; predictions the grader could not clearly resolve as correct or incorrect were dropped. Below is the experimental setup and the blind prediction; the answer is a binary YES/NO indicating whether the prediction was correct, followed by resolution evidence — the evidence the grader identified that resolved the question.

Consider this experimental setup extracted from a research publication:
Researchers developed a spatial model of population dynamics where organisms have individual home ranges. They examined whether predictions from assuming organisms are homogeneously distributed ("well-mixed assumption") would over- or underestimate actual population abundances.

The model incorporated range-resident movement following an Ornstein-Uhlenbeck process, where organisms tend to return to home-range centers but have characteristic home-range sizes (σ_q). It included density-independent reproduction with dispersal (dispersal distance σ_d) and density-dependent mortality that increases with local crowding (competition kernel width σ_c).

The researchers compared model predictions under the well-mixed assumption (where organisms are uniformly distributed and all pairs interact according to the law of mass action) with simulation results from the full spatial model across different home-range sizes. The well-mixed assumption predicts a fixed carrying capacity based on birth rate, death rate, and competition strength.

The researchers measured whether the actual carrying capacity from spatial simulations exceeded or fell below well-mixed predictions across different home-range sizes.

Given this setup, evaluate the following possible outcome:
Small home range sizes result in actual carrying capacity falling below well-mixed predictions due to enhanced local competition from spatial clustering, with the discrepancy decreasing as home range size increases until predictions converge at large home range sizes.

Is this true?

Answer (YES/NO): NO